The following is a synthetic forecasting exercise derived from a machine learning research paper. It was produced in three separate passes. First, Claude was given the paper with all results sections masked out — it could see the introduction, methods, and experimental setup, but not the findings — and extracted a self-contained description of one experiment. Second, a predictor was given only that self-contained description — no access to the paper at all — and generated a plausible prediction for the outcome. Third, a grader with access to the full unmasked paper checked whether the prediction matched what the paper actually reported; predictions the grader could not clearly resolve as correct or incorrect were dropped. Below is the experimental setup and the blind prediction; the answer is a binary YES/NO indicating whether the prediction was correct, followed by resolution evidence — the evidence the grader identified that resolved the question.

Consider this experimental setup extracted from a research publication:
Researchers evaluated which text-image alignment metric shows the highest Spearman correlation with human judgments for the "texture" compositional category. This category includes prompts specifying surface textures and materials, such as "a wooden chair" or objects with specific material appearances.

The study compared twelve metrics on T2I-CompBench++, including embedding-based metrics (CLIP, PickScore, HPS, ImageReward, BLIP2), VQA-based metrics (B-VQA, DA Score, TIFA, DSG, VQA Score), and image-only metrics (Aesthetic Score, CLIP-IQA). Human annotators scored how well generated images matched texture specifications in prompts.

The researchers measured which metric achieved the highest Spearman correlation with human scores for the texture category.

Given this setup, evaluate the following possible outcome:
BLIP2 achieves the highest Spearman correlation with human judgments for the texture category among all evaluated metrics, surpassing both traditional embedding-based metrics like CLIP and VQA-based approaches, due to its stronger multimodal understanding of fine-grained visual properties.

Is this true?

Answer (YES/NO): NO